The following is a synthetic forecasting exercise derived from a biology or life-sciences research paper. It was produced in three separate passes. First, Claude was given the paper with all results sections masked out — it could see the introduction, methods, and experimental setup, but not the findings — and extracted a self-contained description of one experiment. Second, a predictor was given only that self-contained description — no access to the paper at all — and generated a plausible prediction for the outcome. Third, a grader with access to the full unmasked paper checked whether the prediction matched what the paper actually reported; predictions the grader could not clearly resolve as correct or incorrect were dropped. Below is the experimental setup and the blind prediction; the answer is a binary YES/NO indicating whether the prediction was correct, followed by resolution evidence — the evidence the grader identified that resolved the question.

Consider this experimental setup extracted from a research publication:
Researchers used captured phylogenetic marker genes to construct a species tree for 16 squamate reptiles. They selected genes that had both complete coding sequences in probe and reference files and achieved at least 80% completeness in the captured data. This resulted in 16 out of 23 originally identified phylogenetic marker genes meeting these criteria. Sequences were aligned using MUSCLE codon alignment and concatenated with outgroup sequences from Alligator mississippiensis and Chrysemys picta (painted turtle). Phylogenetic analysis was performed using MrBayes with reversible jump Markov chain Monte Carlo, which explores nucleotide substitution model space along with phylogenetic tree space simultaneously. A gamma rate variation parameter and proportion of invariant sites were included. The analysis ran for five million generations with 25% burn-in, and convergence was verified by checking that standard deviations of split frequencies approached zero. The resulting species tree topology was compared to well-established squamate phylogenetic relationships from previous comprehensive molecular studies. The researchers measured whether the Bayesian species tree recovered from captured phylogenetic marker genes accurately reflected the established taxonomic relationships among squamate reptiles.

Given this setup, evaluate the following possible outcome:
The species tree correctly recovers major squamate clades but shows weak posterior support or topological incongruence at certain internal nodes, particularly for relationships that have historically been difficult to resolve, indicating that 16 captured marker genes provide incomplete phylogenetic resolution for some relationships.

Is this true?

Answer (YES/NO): NO